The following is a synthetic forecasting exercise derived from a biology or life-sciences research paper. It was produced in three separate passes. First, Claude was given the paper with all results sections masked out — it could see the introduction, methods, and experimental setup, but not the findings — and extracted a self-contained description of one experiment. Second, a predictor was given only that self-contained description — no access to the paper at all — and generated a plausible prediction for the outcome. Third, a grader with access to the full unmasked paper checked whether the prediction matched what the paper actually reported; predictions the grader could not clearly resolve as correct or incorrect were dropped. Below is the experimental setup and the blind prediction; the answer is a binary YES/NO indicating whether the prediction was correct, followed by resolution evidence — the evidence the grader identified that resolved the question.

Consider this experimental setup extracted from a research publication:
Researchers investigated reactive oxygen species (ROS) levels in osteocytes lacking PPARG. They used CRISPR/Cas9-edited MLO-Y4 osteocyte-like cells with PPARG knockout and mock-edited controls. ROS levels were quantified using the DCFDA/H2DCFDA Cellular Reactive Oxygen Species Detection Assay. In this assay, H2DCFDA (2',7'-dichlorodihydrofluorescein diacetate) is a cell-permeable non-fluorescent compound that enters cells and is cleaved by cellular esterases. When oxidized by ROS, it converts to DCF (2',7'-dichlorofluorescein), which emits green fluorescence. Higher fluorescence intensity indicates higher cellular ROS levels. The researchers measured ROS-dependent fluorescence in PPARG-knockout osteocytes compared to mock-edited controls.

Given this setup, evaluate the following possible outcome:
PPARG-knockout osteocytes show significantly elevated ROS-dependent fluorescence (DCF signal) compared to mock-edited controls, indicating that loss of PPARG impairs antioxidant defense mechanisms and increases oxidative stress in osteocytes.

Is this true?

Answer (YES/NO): YES